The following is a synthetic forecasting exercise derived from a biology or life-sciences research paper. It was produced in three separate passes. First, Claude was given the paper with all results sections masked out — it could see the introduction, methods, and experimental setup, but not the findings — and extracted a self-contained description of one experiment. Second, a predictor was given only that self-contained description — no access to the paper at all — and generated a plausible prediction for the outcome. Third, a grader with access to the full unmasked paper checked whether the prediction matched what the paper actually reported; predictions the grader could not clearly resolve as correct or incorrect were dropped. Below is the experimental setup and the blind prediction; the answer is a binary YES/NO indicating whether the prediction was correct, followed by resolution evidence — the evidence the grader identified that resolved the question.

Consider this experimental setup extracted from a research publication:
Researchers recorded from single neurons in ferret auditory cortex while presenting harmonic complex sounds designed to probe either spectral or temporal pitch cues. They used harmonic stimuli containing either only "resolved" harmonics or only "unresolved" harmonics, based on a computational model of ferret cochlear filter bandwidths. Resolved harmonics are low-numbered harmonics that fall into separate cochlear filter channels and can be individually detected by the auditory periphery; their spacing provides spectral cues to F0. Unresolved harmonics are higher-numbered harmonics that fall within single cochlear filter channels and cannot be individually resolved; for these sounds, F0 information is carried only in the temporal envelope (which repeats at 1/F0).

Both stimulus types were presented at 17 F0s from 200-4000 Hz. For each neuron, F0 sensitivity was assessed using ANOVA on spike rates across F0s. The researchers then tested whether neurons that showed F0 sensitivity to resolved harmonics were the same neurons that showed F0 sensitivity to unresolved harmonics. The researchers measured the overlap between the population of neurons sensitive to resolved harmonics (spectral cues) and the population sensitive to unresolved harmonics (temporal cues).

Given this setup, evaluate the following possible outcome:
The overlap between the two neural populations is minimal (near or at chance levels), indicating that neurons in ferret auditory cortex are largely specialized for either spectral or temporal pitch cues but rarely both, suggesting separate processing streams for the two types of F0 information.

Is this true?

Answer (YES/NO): NO